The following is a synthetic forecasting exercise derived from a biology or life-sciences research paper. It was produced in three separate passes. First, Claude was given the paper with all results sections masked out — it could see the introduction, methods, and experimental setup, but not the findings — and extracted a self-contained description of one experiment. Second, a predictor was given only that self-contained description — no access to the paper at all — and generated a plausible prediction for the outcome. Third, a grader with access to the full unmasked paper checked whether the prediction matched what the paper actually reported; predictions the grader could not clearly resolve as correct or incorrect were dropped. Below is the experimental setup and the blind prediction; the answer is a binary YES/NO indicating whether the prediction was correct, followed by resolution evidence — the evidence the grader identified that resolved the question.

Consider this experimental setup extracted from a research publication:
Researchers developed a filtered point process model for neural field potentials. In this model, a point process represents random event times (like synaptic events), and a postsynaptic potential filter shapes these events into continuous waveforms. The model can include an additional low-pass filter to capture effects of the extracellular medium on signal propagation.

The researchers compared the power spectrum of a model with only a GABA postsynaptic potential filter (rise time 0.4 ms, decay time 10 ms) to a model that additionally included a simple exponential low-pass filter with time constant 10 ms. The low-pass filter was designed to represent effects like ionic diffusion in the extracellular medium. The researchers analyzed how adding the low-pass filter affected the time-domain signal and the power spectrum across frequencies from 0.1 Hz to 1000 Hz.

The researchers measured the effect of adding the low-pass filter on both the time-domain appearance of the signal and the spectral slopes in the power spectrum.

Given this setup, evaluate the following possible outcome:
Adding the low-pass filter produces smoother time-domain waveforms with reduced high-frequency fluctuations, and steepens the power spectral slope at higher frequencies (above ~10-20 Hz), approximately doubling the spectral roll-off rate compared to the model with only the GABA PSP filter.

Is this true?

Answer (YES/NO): NO